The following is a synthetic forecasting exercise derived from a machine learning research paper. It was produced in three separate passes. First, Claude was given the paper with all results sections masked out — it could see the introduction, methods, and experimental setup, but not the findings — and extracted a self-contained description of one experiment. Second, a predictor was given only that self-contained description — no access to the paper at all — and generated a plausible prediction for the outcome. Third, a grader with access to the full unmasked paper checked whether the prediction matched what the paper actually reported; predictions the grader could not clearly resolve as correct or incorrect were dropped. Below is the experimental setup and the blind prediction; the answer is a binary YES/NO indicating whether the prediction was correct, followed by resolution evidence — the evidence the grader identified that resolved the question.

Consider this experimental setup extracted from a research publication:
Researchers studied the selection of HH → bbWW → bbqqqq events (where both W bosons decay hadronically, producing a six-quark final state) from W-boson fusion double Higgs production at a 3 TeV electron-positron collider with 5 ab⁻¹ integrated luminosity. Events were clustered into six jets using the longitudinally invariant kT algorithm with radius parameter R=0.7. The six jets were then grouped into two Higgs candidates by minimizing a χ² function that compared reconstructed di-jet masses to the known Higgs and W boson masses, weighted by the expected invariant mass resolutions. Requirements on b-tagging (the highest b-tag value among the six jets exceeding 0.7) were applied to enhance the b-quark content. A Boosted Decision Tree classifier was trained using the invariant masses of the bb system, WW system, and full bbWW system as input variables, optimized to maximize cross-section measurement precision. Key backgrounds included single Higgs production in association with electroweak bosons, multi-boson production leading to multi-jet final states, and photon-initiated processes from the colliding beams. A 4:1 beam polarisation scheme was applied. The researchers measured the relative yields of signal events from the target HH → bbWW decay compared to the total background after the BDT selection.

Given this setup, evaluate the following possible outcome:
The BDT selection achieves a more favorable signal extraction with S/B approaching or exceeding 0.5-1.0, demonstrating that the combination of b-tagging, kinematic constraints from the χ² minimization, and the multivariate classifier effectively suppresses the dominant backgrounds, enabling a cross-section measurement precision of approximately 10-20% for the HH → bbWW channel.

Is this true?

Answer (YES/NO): NO